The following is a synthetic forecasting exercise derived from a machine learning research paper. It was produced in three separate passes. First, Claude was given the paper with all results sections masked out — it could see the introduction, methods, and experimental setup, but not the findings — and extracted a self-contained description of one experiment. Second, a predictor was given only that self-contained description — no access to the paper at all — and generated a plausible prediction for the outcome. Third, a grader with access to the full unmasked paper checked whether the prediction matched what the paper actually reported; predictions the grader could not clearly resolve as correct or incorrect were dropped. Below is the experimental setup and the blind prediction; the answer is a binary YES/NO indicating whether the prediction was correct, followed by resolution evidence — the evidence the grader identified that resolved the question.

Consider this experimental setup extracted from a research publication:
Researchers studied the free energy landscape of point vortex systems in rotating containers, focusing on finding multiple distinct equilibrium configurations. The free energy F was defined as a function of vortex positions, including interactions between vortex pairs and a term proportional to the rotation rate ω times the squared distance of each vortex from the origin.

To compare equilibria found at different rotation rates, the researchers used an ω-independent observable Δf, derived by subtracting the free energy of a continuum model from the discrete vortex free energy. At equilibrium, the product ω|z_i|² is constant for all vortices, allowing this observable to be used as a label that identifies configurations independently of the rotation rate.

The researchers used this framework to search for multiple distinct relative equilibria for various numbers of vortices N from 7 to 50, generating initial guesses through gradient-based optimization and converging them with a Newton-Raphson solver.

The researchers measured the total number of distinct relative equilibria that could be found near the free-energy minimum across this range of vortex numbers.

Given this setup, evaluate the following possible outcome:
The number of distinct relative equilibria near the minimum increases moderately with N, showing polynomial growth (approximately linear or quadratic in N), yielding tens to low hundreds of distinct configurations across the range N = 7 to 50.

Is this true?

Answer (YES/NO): NO